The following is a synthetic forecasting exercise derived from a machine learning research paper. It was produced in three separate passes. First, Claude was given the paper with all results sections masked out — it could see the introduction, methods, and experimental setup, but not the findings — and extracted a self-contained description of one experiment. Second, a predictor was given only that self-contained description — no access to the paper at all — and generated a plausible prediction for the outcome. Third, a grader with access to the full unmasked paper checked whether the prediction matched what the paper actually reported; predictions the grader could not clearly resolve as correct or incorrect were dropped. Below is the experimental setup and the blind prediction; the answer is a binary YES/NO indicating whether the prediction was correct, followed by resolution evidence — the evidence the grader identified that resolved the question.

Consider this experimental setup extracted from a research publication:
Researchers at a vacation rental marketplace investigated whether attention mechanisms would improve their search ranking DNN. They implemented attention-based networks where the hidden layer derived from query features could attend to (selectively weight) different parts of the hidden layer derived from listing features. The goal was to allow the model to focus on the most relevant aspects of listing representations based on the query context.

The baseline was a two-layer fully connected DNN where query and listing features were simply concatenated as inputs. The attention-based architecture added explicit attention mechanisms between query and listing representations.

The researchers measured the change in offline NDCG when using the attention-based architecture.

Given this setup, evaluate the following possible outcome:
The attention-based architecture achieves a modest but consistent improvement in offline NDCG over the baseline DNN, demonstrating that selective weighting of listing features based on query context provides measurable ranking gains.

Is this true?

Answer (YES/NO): NO